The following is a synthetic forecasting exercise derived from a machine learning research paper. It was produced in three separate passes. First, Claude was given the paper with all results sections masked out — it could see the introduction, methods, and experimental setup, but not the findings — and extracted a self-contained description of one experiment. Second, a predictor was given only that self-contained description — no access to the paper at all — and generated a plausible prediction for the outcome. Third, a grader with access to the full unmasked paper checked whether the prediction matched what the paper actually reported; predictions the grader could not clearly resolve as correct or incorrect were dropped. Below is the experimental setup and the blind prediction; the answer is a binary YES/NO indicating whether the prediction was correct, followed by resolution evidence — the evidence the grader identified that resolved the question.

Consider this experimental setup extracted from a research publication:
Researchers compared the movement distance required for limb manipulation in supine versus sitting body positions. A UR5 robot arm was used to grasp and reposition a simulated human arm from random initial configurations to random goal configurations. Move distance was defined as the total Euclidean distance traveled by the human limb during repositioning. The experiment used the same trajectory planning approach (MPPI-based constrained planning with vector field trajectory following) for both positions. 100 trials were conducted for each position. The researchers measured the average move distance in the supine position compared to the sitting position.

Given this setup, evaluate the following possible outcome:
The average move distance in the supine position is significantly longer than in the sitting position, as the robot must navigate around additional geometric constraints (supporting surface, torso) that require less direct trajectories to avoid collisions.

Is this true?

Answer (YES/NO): NO